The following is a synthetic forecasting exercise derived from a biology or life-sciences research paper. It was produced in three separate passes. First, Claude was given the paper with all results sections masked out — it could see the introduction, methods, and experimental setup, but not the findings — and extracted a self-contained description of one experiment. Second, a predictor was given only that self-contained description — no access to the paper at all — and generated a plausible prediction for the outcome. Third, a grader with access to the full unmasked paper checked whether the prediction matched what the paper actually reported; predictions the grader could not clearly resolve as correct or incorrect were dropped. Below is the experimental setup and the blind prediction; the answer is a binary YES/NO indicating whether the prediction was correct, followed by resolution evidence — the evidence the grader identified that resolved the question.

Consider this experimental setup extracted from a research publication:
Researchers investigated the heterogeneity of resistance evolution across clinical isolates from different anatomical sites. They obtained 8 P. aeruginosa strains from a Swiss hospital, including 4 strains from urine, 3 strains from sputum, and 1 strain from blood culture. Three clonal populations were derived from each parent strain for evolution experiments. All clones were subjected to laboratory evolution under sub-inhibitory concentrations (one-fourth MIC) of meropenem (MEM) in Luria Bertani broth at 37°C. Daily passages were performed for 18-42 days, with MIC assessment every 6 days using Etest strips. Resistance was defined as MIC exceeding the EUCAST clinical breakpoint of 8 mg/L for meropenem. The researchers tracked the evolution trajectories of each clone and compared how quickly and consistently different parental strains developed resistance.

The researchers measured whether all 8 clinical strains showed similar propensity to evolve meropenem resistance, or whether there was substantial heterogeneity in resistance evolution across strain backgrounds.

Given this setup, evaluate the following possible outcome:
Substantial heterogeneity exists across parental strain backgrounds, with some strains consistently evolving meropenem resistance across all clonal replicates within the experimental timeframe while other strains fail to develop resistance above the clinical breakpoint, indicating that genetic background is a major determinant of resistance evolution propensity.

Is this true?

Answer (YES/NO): NO